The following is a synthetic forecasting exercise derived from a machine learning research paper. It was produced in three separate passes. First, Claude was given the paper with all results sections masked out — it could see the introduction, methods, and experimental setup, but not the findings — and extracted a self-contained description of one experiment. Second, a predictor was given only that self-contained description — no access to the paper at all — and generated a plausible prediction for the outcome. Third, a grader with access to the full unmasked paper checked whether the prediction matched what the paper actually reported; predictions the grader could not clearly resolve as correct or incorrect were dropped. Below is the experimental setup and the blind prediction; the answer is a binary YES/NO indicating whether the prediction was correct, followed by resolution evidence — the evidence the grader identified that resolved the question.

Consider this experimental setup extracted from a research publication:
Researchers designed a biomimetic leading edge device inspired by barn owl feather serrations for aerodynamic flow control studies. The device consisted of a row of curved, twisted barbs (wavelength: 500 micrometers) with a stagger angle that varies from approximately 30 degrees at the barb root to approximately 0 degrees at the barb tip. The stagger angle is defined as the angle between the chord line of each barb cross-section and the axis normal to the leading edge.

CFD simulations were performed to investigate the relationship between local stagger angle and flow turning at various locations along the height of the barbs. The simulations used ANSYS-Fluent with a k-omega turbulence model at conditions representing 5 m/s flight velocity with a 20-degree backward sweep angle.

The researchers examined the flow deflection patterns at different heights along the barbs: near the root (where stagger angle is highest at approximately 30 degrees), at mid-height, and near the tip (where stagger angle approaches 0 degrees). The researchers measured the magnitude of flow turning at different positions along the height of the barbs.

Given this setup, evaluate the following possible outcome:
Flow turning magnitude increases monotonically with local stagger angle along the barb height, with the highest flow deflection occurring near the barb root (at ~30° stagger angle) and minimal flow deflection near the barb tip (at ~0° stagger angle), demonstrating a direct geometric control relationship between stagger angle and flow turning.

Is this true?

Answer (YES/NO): YES